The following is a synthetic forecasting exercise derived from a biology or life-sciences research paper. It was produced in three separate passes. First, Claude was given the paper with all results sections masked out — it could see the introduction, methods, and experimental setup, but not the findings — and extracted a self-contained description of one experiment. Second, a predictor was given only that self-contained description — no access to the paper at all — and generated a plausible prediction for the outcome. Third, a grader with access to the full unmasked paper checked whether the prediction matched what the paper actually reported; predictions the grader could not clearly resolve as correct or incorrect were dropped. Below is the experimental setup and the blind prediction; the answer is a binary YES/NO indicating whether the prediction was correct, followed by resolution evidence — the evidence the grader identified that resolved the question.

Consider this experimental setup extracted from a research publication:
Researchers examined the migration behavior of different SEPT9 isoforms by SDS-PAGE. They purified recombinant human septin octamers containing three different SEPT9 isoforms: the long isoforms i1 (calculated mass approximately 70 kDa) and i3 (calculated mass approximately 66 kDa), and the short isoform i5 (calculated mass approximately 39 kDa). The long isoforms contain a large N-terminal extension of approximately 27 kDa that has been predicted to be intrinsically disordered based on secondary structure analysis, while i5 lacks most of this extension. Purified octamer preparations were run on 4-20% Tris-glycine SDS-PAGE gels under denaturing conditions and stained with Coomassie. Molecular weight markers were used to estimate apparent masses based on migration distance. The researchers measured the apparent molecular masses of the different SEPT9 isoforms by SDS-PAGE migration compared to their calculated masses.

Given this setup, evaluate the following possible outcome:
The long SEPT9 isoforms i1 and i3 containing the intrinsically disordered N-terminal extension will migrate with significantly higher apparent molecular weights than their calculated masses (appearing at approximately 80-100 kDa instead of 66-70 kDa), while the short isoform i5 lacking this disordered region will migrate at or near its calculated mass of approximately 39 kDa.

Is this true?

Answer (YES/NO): NO